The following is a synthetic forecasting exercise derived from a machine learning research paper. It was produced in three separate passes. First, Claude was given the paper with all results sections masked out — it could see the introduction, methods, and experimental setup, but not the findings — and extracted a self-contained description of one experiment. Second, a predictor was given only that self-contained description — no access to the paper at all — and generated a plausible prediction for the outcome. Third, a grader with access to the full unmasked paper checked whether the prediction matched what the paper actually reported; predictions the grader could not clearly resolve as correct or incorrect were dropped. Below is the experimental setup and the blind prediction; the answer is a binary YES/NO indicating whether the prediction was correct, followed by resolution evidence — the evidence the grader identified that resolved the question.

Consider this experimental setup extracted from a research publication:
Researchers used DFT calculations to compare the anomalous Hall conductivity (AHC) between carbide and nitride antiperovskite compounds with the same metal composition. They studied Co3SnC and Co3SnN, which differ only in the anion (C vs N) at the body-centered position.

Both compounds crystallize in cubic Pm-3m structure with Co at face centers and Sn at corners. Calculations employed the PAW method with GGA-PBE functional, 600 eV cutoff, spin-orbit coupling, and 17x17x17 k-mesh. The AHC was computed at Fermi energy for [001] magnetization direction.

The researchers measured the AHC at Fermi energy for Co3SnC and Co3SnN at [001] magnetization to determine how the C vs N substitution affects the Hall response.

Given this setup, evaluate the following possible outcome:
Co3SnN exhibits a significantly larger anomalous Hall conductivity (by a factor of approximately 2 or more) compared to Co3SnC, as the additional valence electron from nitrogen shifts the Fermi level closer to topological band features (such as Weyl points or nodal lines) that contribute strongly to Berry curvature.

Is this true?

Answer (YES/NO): NO